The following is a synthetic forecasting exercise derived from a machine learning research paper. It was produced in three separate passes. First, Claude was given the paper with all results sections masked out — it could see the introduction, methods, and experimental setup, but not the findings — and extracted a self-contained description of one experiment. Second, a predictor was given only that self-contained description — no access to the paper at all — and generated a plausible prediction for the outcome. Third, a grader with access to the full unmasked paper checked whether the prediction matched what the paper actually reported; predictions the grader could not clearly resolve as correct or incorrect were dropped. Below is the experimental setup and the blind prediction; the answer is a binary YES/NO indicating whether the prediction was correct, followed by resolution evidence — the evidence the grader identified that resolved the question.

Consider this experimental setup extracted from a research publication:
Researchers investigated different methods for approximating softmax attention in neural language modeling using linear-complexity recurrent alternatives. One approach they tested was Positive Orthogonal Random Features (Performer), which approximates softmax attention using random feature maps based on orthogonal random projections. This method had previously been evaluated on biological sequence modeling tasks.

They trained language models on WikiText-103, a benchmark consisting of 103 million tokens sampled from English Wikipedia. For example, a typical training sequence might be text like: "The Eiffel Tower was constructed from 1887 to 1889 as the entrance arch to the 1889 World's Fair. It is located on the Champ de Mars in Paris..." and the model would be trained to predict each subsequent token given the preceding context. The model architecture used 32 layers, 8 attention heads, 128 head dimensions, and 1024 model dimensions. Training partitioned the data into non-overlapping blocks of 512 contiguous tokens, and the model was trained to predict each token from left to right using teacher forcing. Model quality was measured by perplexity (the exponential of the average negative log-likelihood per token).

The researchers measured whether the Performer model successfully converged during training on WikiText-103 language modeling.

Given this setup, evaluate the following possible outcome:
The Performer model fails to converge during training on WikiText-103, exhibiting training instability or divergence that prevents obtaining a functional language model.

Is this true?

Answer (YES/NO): YES